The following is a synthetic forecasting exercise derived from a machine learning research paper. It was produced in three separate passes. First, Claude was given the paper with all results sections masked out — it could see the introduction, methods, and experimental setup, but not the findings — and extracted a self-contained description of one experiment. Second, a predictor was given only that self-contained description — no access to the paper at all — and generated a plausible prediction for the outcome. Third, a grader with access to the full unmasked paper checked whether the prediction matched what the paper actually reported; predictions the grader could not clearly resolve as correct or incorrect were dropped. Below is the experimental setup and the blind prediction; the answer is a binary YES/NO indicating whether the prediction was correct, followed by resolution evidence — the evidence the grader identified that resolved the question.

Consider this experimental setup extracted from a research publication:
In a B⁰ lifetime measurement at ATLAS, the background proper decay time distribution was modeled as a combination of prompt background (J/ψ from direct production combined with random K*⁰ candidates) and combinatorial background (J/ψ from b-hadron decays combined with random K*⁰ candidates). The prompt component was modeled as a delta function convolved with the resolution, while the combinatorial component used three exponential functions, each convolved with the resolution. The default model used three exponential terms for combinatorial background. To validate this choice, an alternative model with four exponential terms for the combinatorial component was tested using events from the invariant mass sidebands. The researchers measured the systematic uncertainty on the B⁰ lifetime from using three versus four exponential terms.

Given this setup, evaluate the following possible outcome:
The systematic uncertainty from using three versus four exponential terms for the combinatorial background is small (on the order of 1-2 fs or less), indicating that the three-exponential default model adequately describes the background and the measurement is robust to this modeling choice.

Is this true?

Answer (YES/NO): YES